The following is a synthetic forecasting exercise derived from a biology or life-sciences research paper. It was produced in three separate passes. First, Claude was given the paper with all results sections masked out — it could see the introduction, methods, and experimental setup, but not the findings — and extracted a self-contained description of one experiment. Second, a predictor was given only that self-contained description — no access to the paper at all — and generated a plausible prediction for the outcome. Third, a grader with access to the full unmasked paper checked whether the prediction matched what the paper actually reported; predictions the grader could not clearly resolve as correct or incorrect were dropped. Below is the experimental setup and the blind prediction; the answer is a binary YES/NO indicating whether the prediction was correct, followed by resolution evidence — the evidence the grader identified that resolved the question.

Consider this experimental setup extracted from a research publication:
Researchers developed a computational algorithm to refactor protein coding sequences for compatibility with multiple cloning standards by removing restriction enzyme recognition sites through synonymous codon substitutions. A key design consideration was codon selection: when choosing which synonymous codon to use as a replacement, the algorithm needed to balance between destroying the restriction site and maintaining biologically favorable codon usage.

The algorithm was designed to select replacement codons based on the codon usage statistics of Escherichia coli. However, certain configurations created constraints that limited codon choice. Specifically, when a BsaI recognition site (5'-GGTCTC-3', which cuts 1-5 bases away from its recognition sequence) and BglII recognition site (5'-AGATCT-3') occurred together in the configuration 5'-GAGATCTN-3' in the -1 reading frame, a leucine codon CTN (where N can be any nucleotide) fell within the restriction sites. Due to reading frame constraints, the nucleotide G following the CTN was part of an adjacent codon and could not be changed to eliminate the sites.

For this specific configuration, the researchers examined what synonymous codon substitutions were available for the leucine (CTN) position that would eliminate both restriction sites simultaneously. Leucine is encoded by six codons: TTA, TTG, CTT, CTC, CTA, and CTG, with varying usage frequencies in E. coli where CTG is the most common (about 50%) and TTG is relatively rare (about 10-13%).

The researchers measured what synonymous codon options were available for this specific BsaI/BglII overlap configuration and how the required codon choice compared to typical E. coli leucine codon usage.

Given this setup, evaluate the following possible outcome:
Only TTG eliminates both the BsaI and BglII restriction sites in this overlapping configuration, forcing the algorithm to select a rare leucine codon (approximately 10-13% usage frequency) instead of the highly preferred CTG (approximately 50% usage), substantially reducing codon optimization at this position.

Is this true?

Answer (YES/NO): YES